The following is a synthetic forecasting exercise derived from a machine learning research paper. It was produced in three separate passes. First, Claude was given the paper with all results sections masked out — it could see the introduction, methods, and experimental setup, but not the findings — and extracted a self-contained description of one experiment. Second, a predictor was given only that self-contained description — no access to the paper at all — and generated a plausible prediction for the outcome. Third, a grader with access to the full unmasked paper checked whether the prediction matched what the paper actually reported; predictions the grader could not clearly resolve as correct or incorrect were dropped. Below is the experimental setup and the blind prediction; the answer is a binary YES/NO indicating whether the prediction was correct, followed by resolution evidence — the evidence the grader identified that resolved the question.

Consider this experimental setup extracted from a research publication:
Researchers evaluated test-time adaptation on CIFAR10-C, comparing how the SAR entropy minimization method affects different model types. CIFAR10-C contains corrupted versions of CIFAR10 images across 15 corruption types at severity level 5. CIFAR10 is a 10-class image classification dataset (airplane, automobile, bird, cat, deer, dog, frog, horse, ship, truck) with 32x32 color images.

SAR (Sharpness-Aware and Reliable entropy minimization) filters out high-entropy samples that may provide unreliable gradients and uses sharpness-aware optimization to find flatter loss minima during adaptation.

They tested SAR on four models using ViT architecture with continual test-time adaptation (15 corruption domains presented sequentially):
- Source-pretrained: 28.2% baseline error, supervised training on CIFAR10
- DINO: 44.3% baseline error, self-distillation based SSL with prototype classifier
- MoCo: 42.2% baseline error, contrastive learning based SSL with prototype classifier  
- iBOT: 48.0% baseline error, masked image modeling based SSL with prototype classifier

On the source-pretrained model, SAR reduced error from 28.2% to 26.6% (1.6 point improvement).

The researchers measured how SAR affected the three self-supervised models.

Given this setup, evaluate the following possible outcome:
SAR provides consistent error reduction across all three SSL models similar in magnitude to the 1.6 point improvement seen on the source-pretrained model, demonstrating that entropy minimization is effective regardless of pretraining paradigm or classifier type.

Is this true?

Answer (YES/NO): NO